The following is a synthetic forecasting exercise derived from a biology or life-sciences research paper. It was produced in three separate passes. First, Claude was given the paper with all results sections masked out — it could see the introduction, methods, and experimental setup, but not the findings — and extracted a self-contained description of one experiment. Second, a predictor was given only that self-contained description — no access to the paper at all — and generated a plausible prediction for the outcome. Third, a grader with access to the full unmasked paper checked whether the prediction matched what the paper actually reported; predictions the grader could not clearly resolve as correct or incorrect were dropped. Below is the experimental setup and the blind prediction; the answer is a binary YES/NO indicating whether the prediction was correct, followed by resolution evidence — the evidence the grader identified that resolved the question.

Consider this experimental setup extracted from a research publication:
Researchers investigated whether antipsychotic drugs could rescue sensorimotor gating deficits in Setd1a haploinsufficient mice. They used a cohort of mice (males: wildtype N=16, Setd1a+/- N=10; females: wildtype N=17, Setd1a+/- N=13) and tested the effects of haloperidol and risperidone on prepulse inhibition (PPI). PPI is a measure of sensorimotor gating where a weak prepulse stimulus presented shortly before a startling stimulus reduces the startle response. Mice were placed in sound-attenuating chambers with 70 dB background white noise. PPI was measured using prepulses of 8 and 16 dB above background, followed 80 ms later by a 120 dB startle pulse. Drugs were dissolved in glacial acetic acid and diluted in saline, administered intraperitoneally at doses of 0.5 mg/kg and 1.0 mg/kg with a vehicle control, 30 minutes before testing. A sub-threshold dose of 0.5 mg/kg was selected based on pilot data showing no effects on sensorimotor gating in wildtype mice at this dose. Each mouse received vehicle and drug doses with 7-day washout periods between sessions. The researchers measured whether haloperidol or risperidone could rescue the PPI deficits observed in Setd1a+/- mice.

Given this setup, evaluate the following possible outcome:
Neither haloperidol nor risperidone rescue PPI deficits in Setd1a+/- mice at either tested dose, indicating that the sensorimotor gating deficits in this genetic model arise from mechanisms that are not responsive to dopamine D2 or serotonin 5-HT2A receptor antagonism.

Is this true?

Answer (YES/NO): YES